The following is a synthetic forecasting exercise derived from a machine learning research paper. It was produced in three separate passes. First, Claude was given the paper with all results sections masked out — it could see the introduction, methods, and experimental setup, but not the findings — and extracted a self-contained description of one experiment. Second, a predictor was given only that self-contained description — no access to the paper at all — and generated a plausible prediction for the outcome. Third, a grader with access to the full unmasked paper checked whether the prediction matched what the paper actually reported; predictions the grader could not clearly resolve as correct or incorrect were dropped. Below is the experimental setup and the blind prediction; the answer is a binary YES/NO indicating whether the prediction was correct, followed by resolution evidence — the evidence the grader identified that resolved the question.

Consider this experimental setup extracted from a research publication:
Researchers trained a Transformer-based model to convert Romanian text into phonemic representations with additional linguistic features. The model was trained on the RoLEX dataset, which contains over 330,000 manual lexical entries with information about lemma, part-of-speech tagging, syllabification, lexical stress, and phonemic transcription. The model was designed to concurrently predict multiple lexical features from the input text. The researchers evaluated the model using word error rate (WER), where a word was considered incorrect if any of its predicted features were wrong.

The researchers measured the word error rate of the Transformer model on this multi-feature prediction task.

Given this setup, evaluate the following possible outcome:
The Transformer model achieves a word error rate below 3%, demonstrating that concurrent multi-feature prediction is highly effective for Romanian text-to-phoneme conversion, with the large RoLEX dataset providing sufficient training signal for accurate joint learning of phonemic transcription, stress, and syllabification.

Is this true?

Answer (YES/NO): NO